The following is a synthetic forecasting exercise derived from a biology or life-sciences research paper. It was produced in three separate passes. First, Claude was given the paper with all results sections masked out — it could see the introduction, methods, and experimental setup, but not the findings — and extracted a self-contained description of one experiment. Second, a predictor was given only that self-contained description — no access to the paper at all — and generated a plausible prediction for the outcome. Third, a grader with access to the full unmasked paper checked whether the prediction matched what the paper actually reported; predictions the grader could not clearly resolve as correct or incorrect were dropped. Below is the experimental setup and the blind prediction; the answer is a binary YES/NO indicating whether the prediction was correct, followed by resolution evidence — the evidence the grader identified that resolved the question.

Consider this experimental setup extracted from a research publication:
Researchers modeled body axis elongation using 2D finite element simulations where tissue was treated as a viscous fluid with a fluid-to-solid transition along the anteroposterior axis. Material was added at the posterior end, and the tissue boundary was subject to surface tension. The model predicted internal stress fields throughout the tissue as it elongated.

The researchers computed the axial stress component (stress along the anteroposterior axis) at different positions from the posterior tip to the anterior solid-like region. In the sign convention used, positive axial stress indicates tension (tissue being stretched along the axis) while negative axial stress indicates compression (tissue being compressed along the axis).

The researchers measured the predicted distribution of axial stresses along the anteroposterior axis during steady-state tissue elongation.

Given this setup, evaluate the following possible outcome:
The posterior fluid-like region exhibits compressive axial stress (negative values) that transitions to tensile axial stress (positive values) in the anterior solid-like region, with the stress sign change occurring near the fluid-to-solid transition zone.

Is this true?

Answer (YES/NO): NO